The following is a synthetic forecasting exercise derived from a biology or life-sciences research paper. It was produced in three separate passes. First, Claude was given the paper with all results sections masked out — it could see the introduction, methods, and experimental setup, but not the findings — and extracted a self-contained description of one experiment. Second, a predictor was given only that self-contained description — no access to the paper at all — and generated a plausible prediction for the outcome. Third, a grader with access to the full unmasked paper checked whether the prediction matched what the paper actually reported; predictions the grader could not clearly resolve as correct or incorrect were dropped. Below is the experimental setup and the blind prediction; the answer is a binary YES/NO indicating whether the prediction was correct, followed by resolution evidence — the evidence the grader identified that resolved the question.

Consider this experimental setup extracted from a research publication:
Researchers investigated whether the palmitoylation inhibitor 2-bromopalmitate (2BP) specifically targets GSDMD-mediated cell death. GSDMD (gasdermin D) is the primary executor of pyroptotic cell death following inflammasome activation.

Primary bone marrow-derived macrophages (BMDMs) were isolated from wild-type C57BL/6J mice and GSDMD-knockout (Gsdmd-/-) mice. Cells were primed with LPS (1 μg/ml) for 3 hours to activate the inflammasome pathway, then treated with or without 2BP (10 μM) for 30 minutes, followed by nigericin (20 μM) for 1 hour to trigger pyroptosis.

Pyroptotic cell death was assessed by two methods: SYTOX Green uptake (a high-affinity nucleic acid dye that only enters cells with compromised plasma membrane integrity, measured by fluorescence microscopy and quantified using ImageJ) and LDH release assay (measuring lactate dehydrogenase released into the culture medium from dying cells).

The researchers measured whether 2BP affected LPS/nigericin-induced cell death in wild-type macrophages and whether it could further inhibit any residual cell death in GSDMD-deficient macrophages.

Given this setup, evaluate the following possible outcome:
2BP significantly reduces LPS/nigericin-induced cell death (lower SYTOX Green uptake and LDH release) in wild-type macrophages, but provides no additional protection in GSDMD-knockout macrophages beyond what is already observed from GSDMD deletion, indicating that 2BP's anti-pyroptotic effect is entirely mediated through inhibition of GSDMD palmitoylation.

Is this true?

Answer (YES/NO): YES